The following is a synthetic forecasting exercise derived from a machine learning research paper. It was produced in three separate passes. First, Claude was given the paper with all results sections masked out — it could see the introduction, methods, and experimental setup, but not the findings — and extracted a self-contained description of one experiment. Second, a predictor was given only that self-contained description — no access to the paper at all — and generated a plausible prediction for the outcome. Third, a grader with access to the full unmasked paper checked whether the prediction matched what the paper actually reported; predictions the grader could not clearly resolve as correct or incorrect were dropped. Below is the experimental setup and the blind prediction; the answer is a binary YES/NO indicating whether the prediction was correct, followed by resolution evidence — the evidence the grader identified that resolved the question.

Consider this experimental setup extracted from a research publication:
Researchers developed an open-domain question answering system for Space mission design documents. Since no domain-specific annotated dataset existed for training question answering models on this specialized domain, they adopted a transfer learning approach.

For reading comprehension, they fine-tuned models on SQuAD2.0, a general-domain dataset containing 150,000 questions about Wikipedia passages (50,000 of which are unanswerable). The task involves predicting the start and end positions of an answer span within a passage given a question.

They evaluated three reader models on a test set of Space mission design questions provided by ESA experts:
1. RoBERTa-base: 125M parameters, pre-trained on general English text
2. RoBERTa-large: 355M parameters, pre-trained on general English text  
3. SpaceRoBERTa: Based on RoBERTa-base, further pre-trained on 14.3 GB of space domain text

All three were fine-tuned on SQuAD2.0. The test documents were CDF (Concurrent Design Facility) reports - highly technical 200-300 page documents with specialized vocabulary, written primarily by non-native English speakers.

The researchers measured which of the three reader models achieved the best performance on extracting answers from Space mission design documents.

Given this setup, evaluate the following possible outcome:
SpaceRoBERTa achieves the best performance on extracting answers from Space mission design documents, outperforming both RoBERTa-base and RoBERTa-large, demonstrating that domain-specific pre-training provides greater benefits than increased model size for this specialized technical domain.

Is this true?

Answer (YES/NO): NO